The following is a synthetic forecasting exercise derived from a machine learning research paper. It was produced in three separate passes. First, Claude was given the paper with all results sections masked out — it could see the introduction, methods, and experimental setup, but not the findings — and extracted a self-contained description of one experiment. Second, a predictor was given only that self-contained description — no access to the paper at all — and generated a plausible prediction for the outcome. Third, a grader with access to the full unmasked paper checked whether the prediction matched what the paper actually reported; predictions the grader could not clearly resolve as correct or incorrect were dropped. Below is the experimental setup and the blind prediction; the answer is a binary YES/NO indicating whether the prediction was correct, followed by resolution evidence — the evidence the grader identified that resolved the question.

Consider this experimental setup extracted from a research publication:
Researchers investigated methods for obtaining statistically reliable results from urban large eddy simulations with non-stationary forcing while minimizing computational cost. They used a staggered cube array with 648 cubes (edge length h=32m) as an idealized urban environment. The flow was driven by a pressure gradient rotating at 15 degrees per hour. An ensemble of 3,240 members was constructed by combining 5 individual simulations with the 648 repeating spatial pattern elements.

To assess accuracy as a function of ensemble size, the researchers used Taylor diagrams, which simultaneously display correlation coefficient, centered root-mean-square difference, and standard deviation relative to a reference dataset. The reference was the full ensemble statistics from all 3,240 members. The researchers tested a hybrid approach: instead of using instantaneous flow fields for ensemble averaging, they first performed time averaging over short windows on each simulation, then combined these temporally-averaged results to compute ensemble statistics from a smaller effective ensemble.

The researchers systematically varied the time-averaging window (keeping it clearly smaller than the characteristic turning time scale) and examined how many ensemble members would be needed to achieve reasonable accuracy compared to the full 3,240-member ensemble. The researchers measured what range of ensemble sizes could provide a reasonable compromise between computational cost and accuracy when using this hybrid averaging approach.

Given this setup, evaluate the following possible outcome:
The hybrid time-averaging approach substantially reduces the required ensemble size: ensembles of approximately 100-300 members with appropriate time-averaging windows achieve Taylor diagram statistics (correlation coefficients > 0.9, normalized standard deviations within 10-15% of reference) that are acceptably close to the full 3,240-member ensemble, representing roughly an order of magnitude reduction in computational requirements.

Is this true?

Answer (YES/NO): NO